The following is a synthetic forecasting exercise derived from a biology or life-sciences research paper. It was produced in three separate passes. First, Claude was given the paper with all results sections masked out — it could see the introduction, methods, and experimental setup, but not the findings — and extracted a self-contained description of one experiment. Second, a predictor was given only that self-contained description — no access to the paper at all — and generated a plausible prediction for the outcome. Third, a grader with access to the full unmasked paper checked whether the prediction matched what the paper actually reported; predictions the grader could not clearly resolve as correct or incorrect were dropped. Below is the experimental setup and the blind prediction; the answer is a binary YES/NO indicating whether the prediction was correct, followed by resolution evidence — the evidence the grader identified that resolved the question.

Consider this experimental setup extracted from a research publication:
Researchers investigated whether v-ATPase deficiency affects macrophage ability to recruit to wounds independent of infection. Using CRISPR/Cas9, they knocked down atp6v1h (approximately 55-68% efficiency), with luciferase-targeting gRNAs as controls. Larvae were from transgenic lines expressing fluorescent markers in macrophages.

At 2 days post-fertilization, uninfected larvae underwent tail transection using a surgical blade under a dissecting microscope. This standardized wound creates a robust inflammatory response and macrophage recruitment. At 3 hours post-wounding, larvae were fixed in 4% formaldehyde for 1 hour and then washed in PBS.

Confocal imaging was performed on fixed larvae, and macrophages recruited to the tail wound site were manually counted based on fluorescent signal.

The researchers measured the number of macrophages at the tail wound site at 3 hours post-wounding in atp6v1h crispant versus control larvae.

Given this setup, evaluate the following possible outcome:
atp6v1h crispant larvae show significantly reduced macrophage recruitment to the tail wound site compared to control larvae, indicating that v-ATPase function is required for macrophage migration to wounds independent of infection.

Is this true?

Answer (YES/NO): NO